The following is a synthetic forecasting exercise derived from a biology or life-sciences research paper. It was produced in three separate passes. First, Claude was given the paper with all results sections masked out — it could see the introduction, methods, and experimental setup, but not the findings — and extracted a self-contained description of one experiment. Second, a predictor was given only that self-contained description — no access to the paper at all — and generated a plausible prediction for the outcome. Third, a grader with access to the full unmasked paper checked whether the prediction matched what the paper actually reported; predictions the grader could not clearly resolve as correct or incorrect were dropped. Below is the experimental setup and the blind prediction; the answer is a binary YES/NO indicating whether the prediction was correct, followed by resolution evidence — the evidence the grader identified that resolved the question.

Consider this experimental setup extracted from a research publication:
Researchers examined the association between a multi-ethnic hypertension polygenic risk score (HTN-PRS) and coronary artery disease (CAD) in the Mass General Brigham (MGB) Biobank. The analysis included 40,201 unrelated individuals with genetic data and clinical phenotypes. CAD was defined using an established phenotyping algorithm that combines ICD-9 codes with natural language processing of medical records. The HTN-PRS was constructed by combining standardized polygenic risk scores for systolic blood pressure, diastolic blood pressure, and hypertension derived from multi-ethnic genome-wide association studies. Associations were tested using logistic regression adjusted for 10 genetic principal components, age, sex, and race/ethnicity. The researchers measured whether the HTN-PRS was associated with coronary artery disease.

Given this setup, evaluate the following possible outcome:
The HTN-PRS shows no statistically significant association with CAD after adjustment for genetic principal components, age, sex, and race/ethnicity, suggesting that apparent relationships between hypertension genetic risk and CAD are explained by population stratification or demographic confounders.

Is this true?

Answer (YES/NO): NO